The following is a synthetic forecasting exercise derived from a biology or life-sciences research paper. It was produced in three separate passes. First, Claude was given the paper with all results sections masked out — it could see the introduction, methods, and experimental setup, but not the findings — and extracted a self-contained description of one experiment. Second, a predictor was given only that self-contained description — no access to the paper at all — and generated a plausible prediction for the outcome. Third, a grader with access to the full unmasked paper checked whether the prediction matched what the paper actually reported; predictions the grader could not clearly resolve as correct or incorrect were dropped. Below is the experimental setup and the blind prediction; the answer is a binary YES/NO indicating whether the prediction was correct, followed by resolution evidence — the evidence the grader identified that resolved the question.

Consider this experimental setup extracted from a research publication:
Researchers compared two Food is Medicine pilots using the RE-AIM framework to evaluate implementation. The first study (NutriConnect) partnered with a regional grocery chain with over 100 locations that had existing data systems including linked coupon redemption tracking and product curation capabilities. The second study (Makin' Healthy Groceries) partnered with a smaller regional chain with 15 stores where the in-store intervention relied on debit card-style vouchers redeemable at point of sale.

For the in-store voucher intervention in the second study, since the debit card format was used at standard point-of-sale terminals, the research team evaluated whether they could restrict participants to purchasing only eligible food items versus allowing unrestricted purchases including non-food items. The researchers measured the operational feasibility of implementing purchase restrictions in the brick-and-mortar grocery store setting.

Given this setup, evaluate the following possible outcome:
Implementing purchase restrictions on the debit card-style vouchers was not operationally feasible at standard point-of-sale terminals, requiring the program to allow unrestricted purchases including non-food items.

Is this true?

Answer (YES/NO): YES